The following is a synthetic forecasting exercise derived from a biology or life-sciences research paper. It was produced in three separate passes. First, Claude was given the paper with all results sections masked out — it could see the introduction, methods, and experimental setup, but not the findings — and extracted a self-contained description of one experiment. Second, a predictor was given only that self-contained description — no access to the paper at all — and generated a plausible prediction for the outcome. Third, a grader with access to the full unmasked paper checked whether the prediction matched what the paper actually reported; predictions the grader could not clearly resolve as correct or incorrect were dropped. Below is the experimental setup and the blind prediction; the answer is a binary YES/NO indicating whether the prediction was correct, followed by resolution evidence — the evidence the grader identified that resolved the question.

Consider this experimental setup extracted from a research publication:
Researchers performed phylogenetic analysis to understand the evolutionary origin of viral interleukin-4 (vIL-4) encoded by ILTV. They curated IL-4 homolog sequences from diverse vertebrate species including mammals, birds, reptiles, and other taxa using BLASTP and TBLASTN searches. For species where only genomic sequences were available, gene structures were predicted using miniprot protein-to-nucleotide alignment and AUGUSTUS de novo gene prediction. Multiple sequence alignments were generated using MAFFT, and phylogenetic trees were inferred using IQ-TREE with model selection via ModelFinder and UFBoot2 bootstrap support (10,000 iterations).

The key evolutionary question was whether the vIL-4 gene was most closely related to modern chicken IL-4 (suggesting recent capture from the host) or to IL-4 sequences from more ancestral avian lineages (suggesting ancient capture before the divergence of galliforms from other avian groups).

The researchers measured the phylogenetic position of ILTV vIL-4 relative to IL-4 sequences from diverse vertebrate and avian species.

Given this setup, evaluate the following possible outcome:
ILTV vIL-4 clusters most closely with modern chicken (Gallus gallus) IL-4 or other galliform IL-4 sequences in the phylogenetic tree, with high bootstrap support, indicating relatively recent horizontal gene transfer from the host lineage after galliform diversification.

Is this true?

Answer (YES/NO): NO